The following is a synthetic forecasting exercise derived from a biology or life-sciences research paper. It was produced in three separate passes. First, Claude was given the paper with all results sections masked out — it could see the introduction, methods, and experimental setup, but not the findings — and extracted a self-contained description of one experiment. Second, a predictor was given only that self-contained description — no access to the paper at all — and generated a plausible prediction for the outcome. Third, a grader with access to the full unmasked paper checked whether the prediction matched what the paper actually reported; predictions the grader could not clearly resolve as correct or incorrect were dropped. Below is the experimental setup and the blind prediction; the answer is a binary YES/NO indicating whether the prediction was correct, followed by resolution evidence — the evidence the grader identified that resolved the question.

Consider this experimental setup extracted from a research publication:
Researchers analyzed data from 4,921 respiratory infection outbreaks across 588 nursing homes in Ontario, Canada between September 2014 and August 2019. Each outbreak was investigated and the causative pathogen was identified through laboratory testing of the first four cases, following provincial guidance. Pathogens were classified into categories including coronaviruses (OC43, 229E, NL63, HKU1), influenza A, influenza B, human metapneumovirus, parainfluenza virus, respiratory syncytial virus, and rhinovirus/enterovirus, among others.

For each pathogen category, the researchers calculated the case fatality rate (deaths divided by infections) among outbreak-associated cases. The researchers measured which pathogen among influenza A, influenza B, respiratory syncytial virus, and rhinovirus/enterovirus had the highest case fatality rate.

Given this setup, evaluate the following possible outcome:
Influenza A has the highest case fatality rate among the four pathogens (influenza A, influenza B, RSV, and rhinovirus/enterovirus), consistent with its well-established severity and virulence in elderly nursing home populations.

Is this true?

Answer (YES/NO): YES